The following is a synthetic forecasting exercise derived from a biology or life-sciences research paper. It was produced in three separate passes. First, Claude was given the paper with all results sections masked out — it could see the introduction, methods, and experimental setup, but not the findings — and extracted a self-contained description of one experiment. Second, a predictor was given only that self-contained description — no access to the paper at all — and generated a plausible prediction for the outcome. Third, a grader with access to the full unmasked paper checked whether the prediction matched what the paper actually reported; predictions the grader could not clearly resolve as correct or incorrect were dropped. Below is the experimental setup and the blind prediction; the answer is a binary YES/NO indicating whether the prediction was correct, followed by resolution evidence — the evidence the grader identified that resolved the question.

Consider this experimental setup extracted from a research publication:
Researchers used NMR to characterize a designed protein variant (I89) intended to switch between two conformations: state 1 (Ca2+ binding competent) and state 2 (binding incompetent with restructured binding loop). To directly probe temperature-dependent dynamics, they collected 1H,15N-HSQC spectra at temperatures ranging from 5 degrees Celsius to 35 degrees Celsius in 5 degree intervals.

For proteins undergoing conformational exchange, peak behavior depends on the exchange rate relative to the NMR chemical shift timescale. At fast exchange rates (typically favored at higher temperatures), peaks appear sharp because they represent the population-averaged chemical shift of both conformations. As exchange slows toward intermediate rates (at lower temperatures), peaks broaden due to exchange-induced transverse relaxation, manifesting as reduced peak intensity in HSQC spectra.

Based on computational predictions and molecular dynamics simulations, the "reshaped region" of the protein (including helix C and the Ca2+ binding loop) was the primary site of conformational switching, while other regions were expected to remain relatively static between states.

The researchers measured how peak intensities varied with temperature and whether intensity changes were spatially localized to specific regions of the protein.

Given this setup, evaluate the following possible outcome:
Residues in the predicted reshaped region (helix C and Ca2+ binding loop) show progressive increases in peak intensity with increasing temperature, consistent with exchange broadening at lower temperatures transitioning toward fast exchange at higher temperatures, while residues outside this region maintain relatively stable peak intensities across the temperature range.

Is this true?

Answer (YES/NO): YES